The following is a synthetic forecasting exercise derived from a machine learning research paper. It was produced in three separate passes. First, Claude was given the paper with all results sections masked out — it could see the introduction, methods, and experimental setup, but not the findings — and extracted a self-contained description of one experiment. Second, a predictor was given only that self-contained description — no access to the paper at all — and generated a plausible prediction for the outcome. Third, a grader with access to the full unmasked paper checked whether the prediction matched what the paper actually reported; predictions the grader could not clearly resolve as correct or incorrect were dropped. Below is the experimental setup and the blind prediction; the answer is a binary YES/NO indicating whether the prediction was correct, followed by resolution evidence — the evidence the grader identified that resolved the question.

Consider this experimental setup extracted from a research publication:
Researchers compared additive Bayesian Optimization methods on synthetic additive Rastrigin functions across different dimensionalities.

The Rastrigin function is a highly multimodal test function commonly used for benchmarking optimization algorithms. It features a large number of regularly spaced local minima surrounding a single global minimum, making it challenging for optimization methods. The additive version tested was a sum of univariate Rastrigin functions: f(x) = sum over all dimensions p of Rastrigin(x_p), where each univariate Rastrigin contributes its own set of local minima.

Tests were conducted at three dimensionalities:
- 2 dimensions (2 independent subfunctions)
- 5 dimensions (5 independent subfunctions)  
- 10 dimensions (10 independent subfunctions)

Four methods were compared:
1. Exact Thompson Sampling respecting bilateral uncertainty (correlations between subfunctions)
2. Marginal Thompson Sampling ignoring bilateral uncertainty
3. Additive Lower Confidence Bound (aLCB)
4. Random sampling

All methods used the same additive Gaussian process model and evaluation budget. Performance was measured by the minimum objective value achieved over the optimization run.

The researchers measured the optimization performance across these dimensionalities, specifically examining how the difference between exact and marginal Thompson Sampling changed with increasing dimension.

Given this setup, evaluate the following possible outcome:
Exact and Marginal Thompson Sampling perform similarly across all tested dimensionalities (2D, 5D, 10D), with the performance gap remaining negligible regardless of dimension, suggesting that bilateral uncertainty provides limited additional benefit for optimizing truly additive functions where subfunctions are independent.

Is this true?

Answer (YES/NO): YES